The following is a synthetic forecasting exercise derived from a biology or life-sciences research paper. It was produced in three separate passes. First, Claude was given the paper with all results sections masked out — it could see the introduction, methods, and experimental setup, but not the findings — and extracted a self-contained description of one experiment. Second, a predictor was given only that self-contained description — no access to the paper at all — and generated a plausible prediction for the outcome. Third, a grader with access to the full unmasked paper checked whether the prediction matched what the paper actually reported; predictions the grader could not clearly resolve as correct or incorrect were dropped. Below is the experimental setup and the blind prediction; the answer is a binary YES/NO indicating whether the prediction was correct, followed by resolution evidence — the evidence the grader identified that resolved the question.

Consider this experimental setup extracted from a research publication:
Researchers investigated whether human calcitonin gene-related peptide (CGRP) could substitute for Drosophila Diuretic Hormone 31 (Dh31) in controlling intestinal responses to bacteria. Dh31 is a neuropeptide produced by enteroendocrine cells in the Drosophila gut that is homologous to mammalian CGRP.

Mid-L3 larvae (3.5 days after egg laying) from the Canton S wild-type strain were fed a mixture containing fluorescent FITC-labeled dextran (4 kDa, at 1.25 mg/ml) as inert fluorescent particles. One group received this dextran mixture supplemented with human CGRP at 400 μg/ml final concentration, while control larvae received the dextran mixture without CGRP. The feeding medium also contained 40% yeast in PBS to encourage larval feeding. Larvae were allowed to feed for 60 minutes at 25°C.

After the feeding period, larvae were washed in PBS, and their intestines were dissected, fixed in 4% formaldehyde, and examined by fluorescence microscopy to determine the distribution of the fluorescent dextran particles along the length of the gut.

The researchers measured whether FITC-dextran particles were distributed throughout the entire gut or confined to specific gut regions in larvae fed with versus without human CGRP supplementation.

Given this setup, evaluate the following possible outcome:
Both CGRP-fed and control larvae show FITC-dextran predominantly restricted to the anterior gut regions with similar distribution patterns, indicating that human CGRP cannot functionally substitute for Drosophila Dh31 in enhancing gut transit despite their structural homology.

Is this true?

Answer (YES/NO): NO